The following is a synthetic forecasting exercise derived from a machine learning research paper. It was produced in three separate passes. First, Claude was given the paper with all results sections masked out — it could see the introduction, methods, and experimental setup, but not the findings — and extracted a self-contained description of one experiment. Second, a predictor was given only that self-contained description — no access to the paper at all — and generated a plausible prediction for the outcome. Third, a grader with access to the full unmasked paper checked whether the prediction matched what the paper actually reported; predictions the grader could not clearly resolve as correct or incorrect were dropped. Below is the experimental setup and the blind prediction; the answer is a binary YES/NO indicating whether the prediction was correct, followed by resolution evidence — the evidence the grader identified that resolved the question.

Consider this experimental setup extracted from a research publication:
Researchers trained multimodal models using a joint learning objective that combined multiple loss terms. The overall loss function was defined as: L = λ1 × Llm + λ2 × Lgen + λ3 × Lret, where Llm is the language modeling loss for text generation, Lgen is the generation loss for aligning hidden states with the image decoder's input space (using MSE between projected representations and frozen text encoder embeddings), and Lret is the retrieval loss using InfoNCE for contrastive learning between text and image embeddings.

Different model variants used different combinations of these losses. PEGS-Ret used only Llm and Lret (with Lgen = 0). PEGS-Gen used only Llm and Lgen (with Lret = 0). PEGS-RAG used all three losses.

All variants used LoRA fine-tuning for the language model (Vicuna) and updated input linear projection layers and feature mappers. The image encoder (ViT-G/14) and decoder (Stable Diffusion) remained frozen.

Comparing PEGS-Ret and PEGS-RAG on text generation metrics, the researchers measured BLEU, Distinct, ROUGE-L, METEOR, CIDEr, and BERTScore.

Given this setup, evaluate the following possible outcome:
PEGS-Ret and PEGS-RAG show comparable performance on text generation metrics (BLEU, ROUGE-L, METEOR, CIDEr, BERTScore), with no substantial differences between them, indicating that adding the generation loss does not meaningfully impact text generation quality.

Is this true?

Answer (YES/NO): YES